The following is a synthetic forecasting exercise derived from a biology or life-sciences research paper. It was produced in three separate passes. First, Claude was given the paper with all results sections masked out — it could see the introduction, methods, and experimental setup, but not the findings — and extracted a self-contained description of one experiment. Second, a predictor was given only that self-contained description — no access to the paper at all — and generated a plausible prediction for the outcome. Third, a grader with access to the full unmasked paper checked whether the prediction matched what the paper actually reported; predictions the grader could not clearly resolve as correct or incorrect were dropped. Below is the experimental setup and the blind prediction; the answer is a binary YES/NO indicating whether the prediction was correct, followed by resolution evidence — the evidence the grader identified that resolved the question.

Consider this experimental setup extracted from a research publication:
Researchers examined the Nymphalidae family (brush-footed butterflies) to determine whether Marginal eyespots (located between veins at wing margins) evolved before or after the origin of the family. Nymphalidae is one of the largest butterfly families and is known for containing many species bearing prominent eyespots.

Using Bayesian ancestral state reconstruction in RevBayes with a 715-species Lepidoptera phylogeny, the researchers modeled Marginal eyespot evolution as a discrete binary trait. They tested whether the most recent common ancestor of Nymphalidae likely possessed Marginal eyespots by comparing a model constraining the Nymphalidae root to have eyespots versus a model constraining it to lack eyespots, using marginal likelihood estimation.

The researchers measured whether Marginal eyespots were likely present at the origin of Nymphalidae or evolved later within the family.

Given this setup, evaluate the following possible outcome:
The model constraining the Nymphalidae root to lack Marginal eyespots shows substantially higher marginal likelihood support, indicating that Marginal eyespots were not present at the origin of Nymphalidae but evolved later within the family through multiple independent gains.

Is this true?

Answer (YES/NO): NO